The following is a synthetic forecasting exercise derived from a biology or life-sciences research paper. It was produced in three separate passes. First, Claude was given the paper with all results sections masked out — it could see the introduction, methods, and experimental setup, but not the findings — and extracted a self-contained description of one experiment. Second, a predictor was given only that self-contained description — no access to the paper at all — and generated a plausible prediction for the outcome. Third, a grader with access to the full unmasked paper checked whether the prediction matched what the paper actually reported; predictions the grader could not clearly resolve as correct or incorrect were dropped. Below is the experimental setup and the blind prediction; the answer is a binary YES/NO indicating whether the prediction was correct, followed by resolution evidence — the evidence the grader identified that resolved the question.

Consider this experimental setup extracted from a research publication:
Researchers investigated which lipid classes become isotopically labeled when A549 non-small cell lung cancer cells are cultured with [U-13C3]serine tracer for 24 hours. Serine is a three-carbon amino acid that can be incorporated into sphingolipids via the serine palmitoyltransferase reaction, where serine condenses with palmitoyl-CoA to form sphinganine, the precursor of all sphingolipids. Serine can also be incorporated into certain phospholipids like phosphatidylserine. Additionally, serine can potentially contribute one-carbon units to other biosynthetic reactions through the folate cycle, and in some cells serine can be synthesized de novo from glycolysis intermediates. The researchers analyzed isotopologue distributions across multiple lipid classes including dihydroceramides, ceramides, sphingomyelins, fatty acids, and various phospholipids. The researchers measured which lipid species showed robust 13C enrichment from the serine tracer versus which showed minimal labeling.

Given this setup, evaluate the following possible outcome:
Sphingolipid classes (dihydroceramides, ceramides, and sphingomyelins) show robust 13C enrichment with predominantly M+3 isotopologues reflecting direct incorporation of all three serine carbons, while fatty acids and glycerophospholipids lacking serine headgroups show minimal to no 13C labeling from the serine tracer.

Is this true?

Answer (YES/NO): NO